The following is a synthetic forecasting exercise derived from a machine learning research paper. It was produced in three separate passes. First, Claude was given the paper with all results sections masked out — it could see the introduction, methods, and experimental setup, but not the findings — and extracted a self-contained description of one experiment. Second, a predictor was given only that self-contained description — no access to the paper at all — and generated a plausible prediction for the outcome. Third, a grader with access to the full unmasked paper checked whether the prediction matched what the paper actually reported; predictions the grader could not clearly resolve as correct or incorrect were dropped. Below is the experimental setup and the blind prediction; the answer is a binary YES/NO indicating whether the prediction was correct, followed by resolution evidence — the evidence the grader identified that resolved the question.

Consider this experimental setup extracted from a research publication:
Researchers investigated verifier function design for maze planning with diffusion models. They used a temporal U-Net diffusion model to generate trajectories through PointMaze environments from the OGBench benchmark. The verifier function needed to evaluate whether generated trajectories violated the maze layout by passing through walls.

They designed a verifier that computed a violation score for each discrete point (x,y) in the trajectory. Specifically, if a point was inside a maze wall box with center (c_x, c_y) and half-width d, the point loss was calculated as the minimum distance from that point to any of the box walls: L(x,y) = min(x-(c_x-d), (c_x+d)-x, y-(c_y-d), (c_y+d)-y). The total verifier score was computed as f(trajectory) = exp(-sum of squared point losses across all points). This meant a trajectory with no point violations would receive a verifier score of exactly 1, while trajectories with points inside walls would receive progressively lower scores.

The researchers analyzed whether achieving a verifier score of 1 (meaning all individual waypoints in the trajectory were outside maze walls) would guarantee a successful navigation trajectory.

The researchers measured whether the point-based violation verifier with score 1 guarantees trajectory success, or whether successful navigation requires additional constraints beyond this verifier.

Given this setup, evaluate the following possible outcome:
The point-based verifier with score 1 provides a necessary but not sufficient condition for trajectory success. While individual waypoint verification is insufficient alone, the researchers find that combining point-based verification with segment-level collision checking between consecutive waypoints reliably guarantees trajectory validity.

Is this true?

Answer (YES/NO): NO